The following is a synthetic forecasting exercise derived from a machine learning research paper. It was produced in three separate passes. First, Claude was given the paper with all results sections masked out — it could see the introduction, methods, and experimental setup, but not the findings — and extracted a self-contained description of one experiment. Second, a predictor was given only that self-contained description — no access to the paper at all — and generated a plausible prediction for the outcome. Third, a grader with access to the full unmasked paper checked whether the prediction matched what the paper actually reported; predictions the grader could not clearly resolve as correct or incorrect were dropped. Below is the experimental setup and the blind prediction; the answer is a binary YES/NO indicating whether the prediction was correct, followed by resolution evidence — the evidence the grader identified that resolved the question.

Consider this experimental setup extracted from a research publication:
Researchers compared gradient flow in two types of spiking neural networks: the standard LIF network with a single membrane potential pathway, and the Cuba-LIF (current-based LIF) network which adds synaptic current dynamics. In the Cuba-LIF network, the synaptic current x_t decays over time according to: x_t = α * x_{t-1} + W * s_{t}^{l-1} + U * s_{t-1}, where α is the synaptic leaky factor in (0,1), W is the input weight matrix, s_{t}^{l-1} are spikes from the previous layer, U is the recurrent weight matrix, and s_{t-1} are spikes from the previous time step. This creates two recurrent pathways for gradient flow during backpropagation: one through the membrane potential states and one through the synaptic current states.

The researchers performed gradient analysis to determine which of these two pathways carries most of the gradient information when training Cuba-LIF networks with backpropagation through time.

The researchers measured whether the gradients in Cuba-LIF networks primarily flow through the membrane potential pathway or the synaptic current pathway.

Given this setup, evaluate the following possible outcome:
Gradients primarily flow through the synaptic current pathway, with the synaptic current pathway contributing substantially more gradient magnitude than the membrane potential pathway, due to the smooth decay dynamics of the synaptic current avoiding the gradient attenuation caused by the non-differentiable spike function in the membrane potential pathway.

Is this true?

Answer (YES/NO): YES